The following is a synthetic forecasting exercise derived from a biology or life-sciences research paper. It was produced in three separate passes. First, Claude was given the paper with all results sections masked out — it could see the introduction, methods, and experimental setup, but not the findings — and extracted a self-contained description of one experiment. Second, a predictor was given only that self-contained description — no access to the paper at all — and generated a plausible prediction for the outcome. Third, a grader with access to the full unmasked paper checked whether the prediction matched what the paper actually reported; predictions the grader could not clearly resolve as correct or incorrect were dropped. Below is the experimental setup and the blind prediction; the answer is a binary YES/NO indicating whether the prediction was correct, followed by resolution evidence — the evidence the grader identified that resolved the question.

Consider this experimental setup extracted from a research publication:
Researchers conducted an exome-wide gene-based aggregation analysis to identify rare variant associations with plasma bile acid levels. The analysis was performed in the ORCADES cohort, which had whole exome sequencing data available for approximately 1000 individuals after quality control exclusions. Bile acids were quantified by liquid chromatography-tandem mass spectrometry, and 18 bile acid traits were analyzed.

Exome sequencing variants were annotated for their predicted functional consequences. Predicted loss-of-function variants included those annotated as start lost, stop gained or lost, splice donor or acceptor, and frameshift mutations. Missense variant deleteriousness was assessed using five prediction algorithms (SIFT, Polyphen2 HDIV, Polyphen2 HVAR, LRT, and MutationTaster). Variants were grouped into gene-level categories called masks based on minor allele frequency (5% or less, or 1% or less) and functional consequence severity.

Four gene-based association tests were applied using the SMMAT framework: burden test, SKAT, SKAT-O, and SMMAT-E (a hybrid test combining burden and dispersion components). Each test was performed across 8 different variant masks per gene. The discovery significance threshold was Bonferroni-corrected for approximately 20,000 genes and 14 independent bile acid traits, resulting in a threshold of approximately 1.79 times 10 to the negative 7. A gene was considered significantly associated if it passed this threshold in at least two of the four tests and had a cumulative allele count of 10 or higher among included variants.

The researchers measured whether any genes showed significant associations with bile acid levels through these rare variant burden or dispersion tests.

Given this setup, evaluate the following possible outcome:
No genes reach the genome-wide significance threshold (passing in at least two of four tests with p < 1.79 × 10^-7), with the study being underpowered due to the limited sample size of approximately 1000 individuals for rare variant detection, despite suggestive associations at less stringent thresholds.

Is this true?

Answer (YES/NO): NO